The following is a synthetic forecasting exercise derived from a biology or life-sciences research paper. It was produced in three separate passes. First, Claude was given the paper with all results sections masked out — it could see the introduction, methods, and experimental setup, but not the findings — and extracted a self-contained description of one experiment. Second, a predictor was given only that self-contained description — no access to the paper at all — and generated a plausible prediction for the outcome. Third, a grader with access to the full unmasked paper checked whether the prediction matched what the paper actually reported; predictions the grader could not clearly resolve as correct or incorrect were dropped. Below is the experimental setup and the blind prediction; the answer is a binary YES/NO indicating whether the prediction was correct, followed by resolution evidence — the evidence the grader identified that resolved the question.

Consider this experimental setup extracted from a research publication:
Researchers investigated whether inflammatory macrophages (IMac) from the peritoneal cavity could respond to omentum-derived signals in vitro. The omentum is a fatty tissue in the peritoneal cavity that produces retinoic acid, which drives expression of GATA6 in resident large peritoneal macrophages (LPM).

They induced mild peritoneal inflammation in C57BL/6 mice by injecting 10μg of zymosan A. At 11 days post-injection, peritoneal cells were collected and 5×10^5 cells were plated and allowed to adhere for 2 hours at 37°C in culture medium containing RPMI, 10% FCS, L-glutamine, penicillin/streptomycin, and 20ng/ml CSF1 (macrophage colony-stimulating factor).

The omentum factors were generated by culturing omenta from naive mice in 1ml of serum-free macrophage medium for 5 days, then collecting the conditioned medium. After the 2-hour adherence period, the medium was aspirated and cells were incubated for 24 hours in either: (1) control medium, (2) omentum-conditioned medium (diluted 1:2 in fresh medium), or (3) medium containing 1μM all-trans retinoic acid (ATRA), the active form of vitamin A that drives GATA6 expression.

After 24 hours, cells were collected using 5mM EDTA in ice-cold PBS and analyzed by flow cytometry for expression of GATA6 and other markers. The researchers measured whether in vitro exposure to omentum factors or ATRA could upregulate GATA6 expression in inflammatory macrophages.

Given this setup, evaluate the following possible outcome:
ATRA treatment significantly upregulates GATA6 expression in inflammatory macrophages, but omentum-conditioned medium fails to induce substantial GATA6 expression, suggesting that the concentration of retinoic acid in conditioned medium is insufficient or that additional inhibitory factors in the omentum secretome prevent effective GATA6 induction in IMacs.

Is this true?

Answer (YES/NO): NO